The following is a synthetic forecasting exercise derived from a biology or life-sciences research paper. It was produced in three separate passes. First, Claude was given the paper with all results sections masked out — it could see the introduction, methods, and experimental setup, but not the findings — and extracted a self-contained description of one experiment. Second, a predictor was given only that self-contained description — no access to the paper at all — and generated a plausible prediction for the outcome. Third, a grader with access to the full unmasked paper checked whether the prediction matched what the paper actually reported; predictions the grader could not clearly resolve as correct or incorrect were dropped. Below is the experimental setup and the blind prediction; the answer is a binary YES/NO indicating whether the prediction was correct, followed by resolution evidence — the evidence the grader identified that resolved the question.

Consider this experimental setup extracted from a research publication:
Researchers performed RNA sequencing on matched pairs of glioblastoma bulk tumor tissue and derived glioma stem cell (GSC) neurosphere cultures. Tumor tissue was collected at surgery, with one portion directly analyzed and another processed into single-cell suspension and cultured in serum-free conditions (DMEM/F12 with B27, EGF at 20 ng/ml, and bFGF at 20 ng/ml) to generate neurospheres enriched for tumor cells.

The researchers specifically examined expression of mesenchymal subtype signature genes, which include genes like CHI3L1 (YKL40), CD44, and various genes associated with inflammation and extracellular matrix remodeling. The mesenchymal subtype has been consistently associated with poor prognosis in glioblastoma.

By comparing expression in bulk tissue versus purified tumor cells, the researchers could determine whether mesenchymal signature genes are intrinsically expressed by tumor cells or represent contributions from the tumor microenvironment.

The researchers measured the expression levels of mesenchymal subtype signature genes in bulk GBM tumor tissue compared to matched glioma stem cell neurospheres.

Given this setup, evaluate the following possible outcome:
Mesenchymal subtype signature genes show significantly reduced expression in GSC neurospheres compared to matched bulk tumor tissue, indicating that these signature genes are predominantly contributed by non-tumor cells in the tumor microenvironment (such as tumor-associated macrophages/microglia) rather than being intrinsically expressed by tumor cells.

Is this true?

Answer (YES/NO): YES